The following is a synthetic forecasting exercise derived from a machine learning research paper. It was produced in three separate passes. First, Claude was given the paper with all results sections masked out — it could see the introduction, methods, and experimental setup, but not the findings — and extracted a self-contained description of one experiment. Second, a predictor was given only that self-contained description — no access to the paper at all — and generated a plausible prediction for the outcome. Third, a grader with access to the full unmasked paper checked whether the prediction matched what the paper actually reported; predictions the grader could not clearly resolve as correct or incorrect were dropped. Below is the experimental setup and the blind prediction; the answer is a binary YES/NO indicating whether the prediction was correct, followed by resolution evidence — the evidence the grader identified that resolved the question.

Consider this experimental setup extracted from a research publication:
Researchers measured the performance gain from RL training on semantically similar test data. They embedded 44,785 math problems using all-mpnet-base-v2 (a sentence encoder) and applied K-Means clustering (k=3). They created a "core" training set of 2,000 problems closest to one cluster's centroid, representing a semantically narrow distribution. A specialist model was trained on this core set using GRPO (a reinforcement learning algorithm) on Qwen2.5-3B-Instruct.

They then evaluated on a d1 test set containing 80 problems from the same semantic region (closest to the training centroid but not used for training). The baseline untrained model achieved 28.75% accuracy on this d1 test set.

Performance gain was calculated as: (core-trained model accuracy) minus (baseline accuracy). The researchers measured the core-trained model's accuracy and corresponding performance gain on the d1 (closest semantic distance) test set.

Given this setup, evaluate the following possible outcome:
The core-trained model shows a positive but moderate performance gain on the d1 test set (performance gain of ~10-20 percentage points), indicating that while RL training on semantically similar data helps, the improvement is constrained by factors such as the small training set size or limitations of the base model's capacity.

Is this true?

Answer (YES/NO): YES